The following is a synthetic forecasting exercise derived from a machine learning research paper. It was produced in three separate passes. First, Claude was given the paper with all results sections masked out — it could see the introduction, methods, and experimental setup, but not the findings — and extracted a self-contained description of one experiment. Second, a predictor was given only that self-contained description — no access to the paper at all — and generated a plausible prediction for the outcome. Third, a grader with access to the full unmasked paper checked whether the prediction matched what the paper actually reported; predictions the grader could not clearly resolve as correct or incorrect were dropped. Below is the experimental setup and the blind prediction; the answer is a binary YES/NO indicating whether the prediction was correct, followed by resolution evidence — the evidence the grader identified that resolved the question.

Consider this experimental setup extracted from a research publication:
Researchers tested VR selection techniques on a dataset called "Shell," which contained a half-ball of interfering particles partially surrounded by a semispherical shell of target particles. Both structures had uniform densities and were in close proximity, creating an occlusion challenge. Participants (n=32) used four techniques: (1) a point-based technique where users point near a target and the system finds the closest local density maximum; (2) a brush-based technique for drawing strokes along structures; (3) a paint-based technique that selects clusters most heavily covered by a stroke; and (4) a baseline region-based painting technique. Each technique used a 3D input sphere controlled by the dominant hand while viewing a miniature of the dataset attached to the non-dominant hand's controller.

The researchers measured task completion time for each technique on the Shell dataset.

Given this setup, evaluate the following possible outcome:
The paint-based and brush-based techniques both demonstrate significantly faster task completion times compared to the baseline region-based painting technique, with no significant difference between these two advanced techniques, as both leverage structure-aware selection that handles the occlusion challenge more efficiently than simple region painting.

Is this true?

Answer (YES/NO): NO